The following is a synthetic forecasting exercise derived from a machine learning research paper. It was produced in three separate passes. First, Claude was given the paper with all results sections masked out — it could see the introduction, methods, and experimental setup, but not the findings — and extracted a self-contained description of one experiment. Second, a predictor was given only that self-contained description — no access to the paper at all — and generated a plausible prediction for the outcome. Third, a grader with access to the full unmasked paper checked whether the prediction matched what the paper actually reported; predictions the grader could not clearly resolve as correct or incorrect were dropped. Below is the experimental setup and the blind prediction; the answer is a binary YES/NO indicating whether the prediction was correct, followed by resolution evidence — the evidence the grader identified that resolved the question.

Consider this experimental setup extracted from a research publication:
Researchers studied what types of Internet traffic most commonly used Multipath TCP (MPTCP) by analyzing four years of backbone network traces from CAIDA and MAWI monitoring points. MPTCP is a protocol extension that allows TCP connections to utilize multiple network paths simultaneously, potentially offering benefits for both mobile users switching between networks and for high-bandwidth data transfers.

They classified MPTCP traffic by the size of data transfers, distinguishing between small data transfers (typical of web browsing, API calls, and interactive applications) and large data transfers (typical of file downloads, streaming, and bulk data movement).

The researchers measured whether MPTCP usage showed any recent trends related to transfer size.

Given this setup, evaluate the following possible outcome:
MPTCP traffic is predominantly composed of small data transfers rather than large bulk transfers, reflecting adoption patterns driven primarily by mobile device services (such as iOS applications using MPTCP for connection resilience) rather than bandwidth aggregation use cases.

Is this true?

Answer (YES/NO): NO